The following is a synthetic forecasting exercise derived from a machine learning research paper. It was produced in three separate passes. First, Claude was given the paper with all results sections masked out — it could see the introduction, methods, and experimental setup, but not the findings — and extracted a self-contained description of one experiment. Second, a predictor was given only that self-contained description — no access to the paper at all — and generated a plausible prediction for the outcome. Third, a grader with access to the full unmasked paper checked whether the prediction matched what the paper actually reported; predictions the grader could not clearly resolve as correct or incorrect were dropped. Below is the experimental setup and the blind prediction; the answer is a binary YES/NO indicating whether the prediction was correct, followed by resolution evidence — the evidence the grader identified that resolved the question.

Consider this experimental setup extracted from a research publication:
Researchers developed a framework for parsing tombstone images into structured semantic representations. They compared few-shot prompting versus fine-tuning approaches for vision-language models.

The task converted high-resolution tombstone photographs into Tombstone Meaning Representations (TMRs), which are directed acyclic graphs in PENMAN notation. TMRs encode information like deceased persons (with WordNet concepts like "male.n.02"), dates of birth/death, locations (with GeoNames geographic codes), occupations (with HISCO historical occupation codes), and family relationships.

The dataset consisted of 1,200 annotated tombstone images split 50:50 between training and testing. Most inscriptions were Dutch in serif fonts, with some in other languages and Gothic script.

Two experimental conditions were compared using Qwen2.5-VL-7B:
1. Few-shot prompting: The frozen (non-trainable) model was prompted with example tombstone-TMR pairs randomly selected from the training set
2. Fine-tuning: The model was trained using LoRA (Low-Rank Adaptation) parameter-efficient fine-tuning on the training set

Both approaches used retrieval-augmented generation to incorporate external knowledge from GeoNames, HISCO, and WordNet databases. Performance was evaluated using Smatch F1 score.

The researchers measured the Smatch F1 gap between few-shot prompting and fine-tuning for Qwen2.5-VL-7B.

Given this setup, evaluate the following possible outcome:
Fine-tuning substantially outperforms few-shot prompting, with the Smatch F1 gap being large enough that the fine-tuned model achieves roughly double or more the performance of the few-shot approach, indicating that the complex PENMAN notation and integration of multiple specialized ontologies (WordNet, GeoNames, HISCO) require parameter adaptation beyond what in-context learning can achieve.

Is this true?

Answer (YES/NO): NO